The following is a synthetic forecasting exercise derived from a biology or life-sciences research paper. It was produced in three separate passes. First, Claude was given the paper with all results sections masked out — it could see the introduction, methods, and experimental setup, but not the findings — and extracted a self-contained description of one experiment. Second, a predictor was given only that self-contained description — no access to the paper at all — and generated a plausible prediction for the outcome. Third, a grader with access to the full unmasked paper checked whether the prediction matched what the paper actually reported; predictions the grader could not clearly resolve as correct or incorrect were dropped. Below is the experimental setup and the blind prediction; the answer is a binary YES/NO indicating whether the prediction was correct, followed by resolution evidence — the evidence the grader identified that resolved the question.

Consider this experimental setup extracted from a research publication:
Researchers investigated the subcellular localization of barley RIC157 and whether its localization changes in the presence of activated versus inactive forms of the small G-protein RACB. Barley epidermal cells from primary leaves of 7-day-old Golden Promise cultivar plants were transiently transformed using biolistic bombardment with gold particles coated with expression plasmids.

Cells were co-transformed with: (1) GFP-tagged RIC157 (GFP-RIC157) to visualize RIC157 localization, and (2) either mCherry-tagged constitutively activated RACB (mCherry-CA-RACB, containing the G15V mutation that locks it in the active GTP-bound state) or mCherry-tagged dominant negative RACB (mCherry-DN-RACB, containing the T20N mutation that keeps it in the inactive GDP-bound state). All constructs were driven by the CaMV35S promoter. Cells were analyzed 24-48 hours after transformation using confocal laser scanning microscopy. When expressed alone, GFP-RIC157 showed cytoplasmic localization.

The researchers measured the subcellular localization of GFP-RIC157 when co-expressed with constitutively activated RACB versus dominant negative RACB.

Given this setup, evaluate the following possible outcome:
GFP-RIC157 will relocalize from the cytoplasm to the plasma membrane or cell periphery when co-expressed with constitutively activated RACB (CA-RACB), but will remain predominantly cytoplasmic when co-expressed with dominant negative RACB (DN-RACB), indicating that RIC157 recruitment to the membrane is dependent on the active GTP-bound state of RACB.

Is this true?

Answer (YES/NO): YES